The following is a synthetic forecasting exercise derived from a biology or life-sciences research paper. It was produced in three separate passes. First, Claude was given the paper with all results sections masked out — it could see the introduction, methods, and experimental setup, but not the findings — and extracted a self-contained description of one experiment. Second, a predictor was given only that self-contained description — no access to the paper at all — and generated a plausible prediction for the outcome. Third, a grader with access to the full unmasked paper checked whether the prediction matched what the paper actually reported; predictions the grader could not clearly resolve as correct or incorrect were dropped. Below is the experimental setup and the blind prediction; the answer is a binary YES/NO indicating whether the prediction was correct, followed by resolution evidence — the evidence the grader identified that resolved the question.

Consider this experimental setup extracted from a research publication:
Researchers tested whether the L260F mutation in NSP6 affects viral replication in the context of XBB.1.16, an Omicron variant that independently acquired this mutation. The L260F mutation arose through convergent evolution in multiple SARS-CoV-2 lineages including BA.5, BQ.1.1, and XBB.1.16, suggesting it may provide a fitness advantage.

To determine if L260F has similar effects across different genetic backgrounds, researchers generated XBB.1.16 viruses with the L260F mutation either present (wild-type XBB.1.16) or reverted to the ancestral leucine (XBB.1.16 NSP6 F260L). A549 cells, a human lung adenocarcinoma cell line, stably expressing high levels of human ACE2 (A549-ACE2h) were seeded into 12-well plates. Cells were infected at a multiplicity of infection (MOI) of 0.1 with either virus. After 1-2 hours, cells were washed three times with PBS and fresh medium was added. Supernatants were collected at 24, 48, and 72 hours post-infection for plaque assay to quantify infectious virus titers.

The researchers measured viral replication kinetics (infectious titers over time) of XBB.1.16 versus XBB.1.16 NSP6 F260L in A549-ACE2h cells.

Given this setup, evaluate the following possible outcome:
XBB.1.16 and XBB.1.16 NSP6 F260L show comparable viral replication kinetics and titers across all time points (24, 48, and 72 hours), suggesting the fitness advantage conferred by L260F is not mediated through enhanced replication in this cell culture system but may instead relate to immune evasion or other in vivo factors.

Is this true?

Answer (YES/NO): NO